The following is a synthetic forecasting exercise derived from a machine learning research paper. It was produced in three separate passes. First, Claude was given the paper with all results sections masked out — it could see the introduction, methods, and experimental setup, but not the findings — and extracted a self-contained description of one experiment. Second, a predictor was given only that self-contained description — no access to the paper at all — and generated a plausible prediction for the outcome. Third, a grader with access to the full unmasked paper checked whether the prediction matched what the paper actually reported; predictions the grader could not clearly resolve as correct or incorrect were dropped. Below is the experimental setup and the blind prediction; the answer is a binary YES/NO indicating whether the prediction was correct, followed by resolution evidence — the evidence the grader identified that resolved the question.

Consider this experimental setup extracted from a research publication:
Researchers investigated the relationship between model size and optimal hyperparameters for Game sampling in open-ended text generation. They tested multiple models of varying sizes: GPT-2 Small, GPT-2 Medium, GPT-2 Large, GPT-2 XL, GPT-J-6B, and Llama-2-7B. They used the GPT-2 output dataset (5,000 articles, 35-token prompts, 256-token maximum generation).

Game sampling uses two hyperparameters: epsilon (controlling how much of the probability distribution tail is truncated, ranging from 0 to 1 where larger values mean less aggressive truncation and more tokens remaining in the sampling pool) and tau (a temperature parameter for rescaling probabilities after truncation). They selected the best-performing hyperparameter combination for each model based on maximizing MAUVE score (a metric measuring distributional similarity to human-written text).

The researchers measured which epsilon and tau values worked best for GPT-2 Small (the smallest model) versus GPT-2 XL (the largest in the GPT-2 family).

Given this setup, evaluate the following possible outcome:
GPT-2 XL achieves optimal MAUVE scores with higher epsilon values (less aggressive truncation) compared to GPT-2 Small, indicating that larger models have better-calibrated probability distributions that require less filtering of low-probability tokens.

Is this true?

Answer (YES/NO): YES